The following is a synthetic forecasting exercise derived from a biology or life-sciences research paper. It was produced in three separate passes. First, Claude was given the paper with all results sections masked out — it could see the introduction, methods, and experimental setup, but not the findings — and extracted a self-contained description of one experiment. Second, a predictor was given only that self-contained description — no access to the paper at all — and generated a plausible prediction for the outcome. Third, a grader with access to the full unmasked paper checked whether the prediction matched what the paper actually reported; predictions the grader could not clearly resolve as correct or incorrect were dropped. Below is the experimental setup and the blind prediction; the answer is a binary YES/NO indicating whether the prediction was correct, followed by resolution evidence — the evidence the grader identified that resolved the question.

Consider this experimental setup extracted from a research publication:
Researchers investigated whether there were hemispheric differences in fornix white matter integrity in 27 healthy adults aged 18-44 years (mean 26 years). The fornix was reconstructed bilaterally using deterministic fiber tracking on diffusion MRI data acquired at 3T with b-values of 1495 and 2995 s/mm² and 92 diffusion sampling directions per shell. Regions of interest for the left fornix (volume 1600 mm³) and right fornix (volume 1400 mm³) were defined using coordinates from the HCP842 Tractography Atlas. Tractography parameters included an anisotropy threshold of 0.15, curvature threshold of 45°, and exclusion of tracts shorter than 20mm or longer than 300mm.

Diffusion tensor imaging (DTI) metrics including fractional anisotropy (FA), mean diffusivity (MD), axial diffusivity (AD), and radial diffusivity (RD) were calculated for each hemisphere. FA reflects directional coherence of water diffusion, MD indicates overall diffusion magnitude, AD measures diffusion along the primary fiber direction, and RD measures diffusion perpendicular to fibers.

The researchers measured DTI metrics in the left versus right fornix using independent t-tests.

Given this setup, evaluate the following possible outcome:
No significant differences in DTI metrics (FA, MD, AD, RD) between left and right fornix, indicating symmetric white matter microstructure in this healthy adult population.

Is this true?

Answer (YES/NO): YES